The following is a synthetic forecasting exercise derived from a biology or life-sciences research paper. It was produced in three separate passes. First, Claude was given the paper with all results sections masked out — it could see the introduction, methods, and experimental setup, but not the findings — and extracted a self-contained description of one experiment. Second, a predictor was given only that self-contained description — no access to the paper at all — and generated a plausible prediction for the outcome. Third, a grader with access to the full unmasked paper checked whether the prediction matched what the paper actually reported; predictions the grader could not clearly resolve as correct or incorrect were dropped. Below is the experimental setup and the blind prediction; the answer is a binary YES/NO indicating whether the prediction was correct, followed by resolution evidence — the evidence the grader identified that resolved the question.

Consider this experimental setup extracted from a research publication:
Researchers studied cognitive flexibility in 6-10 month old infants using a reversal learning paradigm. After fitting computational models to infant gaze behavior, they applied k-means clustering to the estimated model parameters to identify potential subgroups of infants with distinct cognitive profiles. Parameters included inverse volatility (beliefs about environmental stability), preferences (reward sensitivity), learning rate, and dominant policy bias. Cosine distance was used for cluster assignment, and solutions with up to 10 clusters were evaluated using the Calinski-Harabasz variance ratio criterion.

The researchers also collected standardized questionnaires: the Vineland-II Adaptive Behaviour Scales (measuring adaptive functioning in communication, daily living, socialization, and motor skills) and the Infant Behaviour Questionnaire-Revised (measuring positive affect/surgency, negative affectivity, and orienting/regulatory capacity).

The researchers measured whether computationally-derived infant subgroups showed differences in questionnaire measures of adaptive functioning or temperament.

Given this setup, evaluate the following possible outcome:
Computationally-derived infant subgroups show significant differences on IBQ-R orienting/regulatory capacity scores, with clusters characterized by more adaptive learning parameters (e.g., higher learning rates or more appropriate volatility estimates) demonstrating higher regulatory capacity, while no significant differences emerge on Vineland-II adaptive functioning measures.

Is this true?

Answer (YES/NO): NO